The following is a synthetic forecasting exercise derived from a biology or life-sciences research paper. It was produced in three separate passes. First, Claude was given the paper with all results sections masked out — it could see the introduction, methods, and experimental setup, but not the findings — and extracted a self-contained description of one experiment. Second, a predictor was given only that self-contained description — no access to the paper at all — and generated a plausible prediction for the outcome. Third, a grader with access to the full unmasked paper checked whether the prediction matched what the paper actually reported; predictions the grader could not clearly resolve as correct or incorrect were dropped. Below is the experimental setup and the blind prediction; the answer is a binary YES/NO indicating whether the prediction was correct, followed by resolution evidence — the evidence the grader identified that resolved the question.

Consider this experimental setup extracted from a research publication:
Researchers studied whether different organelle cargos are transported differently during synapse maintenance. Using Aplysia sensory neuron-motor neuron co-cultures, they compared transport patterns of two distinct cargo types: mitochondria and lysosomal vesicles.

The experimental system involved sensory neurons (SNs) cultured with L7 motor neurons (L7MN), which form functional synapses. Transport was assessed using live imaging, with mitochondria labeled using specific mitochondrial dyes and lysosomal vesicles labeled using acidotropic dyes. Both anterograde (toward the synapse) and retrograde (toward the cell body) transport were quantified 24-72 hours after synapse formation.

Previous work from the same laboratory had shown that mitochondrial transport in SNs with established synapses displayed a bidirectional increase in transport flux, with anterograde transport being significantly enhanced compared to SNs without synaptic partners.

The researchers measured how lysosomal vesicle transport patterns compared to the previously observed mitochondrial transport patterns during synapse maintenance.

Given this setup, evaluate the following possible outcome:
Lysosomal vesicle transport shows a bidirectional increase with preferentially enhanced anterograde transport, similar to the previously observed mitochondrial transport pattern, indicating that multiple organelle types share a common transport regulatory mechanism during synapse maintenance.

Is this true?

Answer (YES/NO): NO